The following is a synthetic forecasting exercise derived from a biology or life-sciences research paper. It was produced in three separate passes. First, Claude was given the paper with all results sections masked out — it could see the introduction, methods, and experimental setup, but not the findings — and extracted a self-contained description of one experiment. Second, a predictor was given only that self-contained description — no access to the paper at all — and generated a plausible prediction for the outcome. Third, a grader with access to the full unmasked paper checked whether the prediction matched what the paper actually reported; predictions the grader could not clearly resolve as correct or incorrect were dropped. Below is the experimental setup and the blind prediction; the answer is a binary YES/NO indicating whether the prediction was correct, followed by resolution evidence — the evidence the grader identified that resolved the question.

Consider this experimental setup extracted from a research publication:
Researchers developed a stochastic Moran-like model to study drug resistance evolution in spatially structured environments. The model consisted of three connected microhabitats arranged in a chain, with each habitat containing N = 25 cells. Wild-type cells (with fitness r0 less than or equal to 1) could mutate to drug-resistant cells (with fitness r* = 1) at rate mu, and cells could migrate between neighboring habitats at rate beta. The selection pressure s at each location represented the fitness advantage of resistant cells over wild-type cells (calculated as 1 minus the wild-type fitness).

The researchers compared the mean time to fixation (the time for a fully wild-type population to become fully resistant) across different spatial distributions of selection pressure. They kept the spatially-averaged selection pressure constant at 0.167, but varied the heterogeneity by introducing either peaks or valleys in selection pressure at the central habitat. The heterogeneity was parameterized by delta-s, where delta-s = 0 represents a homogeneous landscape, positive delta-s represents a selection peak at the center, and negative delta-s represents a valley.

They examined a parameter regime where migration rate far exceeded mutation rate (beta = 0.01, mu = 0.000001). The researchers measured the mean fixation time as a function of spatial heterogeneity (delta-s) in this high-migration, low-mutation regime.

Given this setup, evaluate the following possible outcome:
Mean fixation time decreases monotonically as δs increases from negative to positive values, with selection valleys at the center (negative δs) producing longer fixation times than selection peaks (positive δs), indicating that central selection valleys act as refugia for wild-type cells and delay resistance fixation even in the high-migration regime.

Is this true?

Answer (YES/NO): NO